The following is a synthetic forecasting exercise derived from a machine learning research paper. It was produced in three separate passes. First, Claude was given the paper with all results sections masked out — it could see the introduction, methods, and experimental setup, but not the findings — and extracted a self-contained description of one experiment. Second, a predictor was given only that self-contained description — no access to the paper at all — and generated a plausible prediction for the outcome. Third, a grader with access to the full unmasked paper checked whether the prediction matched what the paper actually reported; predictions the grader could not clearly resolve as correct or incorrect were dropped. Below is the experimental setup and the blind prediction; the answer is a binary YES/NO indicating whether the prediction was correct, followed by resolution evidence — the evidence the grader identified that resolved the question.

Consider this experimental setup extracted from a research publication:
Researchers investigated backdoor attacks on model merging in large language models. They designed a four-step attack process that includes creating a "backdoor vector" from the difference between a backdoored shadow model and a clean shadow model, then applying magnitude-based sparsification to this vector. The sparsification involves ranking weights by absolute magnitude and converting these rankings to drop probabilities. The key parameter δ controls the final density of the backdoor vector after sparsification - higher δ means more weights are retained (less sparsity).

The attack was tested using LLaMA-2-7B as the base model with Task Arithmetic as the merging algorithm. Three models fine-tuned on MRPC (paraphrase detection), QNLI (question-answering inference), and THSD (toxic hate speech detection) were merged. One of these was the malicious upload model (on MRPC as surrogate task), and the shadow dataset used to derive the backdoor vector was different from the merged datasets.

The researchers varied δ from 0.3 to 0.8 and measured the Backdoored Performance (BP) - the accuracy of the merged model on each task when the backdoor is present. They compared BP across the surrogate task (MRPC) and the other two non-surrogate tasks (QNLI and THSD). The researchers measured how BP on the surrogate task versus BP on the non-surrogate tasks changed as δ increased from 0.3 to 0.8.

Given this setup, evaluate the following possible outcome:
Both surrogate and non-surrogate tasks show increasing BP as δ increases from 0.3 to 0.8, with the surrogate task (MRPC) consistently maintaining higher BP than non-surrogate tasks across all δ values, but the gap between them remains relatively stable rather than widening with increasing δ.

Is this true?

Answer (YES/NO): NO